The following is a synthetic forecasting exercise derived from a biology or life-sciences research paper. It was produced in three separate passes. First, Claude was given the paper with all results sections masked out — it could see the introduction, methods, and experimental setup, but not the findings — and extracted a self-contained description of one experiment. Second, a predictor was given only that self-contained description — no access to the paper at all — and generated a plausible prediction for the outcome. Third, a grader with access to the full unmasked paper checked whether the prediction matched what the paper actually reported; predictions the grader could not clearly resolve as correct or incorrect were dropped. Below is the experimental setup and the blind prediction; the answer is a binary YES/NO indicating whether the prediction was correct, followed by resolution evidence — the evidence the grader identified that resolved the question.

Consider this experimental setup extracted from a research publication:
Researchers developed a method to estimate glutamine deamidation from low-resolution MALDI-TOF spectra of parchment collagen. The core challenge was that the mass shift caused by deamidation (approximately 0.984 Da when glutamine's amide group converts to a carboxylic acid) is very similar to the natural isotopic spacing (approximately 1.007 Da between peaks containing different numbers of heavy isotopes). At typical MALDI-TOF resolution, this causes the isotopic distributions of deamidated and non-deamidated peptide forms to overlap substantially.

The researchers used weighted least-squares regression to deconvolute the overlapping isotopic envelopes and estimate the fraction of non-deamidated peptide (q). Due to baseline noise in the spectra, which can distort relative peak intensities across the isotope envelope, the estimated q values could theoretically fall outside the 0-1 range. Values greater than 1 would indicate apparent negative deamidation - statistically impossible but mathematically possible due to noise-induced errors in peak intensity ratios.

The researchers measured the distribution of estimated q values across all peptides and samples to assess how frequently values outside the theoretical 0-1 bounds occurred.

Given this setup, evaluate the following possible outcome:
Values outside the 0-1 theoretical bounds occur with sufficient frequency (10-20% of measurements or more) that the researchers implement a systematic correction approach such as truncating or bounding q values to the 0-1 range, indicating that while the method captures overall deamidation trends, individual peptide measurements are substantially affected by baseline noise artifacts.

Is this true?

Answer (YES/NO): NO